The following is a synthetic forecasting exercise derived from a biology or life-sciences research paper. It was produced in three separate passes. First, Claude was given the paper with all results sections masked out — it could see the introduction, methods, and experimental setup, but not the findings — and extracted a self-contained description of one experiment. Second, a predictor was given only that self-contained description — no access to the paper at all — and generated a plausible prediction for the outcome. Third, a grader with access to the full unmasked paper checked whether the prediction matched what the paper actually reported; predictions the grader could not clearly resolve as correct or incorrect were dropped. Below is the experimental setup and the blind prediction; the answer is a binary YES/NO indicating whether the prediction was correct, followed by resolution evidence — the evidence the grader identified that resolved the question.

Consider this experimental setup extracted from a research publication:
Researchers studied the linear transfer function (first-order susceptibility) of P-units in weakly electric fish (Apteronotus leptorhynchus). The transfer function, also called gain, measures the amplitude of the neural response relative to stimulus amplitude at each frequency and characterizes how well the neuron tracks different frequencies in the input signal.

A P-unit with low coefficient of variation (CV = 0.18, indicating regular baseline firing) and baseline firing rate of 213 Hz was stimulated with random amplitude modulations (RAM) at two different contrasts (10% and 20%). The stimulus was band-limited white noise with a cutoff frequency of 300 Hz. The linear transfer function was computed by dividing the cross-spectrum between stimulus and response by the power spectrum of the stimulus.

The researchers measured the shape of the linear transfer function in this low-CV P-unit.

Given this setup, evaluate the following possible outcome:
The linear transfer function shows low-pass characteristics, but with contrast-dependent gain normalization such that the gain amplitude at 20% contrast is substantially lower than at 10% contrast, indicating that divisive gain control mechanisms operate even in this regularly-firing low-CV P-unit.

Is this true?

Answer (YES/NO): NO